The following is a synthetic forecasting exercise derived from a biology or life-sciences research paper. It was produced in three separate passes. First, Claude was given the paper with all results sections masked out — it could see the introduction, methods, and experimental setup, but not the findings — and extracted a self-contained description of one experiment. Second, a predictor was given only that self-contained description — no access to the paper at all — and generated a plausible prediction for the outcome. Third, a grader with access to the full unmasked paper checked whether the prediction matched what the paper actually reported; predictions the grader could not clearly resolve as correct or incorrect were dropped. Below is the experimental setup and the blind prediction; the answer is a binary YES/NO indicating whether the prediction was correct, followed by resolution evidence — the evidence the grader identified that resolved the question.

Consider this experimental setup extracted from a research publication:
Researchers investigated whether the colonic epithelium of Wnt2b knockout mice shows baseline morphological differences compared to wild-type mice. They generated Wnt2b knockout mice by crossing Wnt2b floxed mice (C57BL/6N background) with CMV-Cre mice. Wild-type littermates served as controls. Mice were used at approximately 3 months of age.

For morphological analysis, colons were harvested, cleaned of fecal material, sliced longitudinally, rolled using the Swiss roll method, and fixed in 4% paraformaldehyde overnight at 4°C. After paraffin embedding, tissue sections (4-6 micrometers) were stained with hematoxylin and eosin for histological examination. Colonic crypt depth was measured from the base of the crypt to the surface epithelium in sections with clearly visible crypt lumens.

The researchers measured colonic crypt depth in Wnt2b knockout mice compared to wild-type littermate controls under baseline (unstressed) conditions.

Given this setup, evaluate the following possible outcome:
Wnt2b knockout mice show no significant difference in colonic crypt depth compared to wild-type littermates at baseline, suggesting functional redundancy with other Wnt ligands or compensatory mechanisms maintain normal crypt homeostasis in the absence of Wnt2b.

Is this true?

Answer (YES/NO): YES